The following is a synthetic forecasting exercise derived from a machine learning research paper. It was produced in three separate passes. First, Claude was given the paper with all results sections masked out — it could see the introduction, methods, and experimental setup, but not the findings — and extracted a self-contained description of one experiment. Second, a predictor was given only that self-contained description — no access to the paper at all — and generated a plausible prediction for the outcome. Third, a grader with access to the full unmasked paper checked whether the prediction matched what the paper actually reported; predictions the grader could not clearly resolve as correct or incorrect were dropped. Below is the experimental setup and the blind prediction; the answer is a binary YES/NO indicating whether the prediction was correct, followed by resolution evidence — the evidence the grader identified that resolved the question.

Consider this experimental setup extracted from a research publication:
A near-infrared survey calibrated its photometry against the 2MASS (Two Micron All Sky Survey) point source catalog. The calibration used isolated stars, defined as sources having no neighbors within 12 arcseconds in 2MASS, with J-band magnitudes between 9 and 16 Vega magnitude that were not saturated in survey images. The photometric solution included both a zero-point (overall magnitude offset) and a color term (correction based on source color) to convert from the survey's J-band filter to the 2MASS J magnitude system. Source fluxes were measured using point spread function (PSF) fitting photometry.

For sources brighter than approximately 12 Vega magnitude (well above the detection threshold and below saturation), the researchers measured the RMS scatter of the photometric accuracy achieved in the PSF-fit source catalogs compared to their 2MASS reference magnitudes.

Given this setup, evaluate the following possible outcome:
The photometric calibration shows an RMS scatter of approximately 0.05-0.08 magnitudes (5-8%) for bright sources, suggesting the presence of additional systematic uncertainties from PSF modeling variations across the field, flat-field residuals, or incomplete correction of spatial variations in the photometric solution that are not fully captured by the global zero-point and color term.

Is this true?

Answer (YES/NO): NO